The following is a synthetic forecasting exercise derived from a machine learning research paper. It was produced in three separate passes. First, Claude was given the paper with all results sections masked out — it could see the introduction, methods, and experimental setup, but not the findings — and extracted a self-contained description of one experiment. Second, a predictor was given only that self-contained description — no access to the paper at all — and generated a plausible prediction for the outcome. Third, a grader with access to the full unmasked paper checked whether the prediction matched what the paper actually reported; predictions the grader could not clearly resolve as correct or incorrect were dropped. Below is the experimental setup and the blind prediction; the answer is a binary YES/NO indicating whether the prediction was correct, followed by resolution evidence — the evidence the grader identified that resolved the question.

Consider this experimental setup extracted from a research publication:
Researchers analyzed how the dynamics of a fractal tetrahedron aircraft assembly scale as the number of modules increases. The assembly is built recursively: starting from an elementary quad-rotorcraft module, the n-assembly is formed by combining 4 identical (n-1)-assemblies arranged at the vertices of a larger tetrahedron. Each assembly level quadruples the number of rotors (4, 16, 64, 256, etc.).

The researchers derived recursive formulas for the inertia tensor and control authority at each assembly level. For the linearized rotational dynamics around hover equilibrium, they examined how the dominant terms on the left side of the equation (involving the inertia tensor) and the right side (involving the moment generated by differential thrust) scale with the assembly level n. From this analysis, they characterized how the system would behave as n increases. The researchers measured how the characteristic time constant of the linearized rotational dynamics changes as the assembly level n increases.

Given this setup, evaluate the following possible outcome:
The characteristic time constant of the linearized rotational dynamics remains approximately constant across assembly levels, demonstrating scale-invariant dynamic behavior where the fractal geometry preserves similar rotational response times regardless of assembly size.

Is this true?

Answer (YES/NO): NO